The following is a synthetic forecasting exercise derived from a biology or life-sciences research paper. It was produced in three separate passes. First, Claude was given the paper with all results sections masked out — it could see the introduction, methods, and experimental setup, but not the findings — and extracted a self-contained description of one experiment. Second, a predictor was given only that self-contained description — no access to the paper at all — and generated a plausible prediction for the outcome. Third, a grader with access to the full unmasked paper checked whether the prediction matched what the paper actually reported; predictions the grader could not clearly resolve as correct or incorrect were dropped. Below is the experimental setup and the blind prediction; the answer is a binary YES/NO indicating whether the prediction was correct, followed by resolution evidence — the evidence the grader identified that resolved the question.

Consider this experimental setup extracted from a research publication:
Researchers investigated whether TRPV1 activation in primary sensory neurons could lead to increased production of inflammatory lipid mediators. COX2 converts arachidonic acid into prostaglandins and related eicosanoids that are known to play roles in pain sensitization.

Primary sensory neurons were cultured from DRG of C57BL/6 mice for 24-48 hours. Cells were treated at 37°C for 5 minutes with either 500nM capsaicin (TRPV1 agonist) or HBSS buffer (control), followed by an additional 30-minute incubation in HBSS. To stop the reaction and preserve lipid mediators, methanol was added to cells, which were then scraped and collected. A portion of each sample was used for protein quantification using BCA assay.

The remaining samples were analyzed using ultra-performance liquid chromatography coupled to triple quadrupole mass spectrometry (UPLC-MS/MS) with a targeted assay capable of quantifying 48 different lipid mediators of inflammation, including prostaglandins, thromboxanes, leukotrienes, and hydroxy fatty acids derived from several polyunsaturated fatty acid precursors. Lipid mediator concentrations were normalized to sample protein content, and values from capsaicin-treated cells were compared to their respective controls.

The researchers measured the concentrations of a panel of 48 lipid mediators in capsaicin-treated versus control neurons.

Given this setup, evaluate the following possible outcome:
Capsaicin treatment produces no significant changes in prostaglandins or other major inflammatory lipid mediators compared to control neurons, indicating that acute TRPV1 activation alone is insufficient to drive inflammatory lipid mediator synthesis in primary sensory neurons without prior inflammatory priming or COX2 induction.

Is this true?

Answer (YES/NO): NO